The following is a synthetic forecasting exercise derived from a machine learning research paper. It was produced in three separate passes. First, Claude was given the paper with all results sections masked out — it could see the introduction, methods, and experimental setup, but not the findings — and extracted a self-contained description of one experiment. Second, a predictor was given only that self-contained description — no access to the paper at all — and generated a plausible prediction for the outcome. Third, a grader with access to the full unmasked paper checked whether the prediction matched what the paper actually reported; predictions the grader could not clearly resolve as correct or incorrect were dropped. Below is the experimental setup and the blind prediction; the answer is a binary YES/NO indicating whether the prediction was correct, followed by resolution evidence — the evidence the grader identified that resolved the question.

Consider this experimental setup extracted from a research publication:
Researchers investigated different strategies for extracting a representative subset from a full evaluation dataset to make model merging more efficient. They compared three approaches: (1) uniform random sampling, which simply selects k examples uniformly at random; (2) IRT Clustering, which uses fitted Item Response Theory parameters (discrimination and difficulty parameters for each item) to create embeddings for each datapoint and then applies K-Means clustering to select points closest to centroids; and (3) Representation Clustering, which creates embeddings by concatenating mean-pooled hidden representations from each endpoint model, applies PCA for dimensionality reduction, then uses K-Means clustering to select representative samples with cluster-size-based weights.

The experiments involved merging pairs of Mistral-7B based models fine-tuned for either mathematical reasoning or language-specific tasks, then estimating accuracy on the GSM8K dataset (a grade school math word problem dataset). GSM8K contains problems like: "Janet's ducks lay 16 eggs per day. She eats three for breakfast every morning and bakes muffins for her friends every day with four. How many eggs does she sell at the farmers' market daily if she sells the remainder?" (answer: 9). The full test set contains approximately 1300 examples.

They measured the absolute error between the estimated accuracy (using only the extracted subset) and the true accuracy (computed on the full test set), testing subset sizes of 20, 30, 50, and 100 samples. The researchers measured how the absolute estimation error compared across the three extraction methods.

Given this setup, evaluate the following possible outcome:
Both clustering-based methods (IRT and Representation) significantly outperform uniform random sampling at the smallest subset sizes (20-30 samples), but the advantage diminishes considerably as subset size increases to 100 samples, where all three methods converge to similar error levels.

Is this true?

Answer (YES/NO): NO